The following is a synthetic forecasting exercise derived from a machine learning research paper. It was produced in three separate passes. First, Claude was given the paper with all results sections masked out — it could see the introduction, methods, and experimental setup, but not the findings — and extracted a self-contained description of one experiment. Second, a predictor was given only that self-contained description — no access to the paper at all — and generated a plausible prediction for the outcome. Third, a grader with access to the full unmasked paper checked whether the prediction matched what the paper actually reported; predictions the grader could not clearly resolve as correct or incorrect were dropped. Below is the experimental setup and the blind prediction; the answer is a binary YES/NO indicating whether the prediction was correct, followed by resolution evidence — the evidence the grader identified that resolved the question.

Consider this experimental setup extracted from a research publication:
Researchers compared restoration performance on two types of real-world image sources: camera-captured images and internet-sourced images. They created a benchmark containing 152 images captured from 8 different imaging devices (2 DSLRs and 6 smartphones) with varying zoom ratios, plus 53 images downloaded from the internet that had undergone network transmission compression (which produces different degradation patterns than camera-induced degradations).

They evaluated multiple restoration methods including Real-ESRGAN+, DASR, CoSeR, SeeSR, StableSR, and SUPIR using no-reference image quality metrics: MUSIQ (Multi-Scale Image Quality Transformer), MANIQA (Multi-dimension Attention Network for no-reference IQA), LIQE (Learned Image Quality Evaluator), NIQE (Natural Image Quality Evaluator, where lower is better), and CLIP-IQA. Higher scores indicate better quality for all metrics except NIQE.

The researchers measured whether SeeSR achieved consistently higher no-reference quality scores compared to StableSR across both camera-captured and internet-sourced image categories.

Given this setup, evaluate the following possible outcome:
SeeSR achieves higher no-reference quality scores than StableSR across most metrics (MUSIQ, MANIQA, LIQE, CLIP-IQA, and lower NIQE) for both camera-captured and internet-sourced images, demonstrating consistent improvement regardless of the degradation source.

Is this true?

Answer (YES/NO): YES